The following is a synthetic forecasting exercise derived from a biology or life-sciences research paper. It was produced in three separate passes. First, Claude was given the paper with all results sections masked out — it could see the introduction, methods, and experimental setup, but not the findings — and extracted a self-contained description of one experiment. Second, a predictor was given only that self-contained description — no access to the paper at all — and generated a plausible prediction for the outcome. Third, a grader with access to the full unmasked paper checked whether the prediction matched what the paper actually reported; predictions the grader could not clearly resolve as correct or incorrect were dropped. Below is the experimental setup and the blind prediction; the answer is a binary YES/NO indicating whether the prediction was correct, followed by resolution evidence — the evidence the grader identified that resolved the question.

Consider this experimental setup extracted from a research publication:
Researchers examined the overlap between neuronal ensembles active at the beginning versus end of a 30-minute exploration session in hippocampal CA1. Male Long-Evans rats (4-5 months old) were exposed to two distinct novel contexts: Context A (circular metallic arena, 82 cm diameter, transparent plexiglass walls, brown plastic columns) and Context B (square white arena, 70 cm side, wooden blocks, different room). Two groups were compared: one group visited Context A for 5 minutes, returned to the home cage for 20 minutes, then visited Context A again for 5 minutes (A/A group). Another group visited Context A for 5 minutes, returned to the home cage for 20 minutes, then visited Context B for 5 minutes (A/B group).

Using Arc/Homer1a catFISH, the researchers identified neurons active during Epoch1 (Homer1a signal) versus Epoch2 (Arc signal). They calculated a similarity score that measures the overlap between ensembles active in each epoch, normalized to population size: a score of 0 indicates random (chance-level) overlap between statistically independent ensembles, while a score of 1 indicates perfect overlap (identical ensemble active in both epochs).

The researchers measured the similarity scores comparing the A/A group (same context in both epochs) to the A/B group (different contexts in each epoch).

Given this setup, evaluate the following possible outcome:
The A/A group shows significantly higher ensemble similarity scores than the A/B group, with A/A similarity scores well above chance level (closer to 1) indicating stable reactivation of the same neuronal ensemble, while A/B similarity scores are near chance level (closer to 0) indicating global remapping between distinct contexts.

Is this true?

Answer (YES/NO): NO